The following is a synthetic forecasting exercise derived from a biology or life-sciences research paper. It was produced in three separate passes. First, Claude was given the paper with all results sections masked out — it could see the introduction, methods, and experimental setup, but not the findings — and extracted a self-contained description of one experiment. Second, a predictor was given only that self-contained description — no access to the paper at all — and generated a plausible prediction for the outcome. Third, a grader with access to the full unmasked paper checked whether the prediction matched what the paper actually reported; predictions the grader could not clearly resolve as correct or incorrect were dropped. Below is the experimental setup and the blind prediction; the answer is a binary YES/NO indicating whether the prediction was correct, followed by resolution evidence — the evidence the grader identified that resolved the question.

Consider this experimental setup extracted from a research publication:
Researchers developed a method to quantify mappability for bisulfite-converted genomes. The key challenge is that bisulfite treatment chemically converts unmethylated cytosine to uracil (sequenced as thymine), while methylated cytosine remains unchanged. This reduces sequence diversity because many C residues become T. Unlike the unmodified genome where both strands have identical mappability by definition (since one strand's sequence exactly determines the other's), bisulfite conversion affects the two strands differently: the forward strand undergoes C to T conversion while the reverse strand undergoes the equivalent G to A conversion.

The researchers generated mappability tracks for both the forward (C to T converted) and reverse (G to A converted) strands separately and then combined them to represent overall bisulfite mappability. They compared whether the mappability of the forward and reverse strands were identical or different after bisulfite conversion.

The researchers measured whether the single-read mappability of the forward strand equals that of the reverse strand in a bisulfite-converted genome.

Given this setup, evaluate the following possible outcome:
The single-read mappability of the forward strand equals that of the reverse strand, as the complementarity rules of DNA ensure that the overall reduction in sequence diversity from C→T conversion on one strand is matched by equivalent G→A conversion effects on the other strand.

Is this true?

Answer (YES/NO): NO